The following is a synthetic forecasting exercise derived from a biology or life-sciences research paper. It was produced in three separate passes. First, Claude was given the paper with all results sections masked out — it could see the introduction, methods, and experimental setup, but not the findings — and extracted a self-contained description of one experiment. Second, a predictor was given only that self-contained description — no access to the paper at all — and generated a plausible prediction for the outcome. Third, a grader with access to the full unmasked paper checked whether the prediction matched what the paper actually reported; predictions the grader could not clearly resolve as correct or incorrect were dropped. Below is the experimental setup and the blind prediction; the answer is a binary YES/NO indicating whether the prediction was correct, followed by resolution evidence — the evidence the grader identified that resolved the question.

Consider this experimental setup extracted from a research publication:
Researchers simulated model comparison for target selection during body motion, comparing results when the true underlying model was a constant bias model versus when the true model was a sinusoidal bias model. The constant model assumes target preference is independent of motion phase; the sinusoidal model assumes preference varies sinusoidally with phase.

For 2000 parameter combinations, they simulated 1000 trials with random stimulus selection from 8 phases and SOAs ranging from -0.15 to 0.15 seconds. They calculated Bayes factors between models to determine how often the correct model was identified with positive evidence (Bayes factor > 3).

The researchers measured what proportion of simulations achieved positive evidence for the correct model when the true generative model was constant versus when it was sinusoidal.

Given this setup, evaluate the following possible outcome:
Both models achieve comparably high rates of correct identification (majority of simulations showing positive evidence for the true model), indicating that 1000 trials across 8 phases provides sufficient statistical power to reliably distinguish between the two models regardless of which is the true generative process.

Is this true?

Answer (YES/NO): NO